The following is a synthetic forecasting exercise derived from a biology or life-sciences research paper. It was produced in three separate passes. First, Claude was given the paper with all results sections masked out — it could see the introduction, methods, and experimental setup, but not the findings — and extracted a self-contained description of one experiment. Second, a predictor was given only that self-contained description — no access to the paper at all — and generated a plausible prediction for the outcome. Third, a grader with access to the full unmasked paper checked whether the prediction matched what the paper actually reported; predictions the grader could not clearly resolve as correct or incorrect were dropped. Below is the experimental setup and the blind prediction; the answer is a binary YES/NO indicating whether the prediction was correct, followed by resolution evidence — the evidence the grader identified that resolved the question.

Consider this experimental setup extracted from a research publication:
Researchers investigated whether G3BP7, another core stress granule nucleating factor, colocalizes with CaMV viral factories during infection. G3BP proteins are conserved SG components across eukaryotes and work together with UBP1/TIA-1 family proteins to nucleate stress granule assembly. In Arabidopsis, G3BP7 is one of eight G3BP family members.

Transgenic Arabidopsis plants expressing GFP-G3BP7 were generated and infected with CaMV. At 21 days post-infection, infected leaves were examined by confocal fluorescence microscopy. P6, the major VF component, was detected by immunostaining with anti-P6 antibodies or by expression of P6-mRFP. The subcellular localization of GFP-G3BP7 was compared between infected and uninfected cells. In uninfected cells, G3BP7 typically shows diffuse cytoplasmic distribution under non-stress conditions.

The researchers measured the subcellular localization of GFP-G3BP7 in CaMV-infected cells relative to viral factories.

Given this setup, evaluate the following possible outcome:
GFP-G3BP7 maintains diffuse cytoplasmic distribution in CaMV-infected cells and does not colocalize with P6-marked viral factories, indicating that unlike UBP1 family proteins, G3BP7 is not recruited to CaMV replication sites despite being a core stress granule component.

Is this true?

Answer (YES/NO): NO